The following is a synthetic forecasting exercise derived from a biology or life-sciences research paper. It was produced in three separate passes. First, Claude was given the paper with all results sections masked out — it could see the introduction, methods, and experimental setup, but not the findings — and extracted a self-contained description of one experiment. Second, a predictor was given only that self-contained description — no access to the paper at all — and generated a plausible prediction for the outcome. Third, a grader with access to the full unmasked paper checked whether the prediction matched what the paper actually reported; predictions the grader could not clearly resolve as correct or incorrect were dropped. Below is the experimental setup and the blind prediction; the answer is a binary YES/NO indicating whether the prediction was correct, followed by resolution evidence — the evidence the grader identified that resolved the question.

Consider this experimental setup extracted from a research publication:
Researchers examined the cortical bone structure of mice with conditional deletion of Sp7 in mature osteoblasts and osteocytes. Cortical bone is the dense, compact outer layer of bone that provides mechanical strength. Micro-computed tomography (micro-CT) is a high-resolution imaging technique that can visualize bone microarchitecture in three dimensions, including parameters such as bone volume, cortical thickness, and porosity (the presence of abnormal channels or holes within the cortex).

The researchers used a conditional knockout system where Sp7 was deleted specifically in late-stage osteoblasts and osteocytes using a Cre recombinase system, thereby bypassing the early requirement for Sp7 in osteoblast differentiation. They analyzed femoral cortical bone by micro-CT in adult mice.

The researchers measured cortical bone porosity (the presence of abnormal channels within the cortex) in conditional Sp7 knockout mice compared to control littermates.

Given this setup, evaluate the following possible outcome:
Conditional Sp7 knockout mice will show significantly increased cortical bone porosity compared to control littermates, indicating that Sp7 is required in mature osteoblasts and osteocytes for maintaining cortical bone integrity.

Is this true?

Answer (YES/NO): YES